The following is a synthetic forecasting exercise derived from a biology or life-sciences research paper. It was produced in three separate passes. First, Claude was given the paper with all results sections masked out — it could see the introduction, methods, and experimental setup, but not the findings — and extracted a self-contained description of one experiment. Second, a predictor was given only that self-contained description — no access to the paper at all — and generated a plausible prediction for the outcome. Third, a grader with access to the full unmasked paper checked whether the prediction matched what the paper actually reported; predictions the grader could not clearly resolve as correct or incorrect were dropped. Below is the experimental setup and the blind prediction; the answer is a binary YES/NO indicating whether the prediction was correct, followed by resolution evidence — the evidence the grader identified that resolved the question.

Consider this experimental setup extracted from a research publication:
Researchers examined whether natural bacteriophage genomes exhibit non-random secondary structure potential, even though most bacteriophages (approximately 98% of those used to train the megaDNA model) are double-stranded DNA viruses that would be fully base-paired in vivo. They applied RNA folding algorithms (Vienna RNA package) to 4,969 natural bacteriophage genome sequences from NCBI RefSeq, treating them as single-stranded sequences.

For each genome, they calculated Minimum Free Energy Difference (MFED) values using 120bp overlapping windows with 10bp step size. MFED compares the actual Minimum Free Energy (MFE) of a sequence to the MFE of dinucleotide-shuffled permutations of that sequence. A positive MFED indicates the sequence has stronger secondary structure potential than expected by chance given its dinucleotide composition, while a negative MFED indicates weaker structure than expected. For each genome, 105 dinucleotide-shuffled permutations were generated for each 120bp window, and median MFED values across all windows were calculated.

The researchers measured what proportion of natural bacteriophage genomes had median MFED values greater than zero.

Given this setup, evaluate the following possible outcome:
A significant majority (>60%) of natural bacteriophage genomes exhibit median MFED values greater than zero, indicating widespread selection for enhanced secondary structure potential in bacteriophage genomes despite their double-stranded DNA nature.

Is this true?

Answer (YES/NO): YES